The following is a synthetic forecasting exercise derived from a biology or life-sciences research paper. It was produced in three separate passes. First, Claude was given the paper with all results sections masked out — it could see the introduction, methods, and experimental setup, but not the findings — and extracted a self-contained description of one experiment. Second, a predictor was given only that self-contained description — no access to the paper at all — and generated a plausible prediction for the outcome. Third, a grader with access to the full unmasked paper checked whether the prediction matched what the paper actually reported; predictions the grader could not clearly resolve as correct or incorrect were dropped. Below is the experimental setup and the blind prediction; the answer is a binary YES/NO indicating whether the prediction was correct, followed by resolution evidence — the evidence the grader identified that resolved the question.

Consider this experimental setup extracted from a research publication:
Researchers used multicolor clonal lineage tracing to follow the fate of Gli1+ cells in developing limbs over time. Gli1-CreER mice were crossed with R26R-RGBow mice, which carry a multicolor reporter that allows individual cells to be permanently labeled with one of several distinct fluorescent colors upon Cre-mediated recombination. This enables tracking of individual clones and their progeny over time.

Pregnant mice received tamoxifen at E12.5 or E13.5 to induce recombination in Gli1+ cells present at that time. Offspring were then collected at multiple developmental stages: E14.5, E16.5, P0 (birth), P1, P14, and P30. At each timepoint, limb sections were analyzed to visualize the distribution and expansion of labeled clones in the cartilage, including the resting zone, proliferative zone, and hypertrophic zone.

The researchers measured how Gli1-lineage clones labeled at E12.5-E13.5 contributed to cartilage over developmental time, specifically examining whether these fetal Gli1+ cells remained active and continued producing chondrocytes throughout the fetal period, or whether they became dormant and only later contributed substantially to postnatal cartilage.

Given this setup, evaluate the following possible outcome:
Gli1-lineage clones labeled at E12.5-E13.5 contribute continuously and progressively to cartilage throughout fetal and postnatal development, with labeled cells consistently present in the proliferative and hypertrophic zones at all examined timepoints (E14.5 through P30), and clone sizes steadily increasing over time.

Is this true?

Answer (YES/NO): NO